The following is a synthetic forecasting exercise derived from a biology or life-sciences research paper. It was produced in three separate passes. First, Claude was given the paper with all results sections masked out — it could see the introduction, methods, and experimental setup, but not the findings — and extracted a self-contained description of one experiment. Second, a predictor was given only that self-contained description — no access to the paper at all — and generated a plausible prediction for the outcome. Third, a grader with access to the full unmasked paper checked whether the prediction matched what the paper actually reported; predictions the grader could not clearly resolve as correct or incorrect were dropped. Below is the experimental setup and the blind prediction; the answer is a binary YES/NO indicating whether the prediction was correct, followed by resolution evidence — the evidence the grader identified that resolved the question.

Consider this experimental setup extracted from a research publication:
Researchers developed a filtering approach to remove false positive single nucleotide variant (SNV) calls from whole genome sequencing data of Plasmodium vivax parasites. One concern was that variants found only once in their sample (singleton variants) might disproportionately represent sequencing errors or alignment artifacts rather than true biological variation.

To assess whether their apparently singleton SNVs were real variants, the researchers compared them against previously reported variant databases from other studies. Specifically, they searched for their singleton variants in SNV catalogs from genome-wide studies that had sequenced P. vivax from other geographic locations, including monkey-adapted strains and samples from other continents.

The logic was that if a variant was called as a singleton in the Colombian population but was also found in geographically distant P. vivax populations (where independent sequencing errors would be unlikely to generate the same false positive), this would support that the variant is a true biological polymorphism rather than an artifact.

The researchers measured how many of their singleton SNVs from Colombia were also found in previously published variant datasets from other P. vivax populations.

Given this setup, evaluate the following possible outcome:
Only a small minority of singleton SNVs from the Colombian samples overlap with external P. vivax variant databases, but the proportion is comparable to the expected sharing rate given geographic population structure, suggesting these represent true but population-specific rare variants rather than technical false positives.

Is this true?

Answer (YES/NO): NO